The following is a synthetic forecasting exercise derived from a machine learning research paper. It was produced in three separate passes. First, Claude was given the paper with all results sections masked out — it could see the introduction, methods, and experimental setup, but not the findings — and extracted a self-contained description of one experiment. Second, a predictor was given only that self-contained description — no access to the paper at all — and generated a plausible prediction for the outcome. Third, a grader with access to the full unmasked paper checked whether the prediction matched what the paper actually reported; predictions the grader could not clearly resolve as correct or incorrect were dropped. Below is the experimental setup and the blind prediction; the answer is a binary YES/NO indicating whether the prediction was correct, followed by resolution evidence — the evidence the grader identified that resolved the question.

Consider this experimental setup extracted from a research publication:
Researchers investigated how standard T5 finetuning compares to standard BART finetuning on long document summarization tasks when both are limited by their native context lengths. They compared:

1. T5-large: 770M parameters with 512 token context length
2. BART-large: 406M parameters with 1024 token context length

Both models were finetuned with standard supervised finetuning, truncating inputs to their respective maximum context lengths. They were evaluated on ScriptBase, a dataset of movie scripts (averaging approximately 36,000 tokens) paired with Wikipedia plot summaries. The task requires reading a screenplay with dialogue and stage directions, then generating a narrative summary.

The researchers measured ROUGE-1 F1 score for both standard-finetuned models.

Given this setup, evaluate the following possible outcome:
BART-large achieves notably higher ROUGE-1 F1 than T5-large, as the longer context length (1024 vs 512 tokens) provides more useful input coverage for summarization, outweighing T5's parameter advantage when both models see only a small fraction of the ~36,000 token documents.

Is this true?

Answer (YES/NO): YES